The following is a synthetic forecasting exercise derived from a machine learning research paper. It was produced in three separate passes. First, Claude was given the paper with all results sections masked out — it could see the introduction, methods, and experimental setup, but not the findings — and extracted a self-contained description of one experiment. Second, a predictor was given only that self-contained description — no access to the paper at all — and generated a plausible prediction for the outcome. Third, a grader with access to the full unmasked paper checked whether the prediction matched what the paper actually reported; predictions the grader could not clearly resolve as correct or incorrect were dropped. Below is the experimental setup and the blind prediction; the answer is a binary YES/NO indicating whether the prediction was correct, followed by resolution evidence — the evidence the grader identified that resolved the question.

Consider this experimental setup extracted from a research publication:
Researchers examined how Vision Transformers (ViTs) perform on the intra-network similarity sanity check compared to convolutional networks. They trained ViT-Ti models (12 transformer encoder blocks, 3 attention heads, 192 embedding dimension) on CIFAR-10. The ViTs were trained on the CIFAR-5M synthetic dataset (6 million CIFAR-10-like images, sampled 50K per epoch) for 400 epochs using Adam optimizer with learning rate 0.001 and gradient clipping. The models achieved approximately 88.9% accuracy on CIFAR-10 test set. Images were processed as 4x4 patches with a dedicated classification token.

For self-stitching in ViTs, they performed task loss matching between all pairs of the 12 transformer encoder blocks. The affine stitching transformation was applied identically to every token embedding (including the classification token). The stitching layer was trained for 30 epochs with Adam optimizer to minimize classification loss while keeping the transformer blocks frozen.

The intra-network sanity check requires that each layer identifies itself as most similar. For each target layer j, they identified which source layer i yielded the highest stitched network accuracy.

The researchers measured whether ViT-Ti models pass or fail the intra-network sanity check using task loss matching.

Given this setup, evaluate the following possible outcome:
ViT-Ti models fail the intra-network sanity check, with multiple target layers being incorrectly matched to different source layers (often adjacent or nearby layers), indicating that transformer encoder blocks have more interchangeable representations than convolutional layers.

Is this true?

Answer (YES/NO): NO